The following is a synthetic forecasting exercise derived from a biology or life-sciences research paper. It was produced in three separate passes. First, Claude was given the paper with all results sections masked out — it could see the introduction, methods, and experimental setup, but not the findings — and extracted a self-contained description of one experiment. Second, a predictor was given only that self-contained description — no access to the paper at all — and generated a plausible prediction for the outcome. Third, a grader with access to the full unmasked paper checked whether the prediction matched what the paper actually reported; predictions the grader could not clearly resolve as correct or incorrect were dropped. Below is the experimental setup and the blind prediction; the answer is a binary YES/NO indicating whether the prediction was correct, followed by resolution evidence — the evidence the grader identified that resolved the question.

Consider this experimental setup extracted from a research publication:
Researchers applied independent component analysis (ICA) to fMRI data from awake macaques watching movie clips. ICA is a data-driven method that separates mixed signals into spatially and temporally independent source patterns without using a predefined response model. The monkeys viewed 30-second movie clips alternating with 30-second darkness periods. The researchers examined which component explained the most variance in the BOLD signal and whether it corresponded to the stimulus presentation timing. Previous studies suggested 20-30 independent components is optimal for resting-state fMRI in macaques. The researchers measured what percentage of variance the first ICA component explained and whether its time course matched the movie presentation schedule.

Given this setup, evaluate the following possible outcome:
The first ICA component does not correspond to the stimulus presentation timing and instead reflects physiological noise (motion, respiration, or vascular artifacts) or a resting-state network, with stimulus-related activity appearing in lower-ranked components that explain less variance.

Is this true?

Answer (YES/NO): NO